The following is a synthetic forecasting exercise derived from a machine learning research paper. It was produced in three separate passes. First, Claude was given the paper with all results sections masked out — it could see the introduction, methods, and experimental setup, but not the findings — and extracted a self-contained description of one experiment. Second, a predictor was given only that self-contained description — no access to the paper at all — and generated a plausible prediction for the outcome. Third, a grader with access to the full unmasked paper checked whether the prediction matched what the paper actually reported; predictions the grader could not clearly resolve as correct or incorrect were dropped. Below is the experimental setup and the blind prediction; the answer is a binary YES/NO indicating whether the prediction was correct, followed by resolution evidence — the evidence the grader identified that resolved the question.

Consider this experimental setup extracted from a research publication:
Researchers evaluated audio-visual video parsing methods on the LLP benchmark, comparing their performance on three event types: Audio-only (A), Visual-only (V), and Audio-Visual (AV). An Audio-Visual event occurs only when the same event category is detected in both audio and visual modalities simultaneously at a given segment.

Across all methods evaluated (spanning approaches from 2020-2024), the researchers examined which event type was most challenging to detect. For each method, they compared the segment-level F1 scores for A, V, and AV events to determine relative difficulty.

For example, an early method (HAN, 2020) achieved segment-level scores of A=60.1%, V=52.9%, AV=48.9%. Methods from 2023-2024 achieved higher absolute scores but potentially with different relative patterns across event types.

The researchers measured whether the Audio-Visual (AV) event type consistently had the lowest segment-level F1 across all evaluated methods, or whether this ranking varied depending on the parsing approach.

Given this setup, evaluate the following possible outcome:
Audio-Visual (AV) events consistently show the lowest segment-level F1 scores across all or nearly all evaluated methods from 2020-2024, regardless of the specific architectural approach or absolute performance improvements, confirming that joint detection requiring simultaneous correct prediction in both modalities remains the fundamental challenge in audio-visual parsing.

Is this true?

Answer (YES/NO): YES